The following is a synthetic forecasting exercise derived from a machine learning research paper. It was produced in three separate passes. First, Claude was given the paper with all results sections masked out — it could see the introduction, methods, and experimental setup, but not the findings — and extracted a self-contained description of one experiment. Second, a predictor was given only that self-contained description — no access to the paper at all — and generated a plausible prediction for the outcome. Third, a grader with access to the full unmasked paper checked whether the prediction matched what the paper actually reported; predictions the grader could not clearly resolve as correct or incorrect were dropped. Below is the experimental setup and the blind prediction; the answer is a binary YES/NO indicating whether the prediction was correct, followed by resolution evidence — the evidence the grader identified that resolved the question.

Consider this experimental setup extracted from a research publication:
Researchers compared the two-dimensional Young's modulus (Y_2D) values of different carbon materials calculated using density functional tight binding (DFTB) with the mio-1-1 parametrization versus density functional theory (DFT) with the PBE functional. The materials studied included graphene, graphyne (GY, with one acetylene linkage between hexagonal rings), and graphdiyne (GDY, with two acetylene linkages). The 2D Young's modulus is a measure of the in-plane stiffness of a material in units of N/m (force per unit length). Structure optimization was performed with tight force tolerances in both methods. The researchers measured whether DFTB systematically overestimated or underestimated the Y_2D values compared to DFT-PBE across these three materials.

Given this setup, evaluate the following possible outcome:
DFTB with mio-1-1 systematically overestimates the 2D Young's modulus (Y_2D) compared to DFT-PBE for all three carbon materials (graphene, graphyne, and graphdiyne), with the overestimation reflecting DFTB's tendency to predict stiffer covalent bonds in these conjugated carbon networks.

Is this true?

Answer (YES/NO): YES